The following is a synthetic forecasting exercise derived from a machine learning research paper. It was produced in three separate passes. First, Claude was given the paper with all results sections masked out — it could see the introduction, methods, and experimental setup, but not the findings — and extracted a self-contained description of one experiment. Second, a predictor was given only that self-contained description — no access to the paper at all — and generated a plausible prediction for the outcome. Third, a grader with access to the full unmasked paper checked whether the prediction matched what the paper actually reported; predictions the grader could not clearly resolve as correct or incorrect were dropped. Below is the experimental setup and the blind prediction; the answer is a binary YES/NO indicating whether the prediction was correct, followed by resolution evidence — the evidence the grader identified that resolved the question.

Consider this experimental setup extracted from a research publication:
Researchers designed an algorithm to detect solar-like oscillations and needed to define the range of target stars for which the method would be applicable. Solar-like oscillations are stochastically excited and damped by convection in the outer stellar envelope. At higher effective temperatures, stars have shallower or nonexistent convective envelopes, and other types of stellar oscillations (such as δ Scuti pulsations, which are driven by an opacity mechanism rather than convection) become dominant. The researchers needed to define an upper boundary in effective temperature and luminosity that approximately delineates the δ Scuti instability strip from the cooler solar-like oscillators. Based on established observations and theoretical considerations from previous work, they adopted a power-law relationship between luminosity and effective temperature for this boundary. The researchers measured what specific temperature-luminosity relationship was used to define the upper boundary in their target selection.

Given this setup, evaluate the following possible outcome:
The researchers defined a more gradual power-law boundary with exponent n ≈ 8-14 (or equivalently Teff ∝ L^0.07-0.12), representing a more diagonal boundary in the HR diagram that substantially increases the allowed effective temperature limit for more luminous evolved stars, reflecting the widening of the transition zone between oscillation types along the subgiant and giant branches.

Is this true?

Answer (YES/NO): NO